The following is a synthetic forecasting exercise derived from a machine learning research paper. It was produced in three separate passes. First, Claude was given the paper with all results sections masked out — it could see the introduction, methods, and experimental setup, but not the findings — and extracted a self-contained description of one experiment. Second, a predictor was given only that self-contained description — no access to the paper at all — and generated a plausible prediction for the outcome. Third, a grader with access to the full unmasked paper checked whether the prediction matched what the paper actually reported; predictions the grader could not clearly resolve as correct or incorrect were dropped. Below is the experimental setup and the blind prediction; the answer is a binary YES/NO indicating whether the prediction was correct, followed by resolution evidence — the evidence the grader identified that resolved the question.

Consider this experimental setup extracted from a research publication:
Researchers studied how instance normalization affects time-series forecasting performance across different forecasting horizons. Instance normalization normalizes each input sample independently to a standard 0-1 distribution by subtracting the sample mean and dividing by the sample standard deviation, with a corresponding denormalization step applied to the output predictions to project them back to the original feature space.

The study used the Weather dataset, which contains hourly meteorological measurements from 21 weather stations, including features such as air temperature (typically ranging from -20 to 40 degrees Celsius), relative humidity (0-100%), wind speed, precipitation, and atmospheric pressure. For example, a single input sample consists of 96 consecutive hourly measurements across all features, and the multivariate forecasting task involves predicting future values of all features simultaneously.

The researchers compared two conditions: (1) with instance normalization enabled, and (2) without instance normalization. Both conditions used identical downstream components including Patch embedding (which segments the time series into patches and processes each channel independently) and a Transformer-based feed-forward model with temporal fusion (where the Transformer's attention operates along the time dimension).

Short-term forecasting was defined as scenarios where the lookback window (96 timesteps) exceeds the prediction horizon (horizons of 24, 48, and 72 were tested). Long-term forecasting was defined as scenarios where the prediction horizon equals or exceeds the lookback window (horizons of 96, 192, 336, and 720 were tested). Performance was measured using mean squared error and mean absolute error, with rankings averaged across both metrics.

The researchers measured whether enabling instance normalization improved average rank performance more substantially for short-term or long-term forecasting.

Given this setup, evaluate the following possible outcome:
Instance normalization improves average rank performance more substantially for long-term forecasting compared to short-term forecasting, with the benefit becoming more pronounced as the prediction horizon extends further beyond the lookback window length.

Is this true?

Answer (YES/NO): NO